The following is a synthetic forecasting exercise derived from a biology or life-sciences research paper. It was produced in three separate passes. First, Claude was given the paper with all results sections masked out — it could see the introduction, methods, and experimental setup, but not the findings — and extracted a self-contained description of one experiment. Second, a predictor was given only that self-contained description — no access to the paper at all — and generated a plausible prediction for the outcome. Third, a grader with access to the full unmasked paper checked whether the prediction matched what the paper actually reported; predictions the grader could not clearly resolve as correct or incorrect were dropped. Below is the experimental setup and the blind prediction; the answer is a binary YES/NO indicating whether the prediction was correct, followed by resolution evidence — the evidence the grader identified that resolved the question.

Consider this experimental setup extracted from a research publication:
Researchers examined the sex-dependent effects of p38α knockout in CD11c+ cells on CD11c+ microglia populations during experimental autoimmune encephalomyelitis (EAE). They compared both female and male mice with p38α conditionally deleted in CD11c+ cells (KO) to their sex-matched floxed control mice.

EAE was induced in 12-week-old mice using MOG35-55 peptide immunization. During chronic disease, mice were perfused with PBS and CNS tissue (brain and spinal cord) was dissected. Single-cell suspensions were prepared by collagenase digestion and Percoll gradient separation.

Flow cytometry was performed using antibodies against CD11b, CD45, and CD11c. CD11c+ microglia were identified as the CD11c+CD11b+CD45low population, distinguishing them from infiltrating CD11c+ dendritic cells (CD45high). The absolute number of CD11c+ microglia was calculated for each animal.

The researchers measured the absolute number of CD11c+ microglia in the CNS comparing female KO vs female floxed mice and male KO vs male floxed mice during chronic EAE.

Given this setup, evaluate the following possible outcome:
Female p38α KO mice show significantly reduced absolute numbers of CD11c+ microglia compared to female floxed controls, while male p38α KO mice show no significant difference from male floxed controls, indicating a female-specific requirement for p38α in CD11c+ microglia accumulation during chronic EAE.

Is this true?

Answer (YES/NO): YES